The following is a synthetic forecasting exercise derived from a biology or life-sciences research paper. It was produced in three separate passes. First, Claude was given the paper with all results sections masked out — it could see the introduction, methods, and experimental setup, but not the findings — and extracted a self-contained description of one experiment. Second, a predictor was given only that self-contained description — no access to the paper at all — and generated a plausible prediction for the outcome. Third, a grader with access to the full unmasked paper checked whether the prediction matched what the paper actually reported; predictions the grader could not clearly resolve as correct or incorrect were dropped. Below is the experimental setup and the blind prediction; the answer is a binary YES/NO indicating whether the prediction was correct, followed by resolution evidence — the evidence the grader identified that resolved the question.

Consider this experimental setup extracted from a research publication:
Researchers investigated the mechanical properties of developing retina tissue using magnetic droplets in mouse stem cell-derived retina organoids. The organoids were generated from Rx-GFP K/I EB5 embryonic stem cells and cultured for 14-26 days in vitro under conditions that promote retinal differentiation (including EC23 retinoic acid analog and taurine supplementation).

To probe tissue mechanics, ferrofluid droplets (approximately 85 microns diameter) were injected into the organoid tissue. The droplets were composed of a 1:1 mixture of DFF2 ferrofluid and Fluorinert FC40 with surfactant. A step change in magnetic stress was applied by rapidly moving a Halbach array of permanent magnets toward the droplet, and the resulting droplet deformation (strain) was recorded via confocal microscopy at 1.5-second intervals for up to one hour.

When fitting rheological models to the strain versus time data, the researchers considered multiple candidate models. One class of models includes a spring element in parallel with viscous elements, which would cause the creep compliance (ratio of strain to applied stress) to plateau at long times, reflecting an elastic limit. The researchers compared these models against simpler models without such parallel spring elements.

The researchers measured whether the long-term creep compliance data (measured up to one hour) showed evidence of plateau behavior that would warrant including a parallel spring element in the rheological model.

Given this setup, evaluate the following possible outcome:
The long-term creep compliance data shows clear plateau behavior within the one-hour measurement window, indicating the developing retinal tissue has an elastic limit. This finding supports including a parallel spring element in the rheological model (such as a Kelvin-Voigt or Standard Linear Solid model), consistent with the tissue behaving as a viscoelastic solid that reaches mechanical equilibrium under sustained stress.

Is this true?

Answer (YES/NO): NO